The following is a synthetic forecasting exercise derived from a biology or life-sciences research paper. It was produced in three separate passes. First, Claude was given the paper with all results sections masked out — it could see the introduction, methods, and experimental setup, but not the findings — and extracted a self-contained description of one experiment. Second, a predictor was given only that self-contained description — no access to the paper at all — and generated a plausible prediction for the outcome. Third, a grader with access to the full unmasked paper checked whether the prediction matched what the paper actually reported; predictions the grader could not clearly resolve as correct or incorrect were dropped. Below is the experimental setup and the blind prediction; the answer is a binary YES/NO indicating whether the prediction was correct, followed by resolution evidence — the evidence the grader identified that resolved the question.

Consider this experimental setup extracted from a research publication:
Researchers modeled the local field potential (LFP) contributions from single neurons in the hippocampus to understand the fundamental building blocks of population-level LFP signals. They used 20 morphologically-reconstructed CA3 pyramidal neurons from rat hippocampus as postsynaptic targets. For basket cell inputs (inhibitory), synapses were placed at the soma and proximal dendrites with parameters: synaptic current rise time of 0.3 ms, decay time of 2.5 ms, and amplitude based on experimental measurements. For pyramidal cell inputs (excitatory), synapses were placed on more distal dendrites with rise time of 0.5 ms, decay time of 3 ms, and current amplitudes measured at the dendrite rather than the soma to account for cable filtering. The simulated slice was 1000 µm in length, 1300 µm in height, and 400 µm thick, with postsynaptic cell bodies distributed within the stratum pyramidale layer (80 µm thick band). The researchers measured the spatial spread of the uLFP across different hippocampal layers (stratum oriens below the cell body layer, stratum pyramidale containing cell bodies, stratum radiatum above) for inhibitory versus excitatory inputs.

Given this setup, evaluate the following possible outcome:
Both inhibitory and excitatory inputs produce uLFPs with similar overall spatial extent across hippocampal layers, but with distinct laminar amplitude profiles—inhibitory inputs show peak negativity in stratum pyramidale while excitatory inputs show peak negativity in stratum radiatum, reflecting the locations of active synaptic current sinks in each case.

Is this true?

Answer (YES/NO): NO